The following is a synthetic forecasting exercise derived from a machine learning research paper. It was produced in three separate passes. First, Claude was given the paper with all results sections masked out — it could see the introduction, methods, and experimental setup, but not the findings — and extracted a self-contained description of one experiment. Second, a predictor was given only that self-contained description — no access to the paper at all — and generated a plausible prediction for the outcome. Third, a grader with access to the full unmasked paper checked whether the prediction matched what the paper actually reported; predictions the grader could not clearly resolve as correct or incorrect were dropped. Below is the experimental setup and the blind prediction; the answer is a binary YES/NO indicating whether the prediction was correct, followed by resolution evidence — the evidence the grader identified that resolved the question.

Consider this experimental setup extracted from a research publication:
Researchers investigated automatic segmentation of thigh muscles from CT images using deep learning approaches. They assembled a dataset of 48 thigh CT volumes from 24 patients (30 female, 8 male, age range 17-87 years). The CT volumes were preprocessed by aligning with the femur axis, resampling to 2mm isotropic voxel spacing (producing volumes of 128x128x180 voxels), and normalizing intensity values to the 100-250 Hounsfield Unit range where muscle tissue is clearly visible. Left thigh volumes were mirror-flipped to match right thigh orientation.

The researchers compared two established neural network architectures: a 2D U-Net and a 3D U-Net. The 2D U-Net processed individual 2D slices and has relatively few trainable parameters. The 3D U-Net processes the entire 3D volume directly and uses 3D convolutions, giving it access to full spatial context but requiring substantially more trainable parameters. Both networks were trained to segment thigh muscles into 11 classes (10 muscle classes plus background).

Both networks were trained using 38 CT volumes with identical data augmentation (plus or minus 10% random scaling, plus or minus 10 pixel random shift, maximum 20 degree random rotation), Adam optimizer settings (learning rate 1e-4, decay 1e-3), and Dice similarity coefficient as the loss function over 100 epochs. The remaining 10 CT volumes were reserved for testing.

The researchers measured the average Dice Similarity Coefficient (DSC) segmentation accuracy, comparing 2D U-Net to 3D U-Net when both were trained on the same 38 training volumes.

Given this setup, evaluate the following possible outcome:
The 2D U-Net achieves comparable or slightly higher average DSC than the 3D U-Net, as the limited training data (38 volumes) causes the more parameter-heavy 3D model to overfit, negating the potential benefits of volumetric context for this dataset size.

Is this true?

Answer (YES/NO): YES